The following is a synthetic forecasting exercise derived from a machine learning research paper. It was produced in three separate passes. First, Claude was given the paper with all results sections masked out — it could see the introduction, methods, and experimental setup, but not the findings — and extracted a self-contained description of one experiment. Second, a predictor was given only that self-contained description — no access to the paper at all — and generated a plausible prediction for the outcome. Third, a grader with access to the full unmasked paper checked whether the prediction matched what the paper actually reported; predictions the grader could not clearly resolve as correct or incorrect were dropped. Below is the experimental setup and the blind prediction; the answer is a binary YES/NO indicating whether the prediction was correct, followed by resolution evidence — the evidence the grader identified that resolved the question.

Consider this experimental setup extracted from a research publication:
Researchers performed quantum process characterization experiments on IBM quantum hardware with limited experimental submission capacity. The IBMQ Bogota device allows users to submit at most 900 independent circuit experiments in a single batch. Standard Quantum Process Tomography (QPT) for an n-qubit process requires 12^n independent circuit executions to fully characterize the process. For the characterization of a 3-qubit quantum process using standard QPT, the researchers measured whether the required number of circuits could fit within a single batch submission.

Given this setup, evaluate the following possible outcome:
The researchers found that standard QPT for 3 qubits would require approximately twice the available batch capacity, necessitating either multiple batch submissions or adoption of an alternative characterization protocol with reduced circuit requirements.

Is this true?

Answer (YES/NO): YES